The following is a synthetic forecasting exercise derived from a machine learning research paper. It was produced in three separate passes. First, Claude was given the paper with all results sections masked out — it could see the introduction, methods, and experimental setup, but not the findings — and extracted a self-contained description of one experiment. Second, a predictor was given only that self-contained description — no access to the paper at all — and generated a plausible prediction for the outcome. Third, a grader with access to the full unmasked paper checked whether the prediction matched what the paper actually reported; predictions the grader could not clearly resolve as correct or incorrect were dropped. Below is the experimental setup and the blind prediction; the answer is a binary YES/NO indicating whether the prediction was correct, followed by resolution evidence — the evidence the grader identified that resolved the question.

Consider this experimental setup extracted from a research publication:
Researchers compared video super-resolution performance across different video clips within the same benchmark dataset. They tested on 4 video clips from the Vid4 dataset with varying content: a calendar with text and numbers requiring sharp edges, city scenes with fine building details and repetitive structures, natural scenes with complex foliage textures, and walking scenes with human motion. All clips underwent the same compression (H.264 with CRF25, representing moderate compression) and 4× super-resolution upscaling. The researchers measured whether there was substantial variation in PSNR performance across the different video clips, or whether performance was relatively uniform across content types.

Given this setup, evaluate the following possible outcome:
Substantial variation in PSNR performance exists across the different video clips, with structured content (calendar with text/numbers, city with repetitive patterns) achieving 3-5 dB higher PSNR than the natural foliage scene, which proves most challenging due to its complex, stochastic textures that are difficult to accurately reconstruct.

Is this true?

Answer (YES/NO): NO